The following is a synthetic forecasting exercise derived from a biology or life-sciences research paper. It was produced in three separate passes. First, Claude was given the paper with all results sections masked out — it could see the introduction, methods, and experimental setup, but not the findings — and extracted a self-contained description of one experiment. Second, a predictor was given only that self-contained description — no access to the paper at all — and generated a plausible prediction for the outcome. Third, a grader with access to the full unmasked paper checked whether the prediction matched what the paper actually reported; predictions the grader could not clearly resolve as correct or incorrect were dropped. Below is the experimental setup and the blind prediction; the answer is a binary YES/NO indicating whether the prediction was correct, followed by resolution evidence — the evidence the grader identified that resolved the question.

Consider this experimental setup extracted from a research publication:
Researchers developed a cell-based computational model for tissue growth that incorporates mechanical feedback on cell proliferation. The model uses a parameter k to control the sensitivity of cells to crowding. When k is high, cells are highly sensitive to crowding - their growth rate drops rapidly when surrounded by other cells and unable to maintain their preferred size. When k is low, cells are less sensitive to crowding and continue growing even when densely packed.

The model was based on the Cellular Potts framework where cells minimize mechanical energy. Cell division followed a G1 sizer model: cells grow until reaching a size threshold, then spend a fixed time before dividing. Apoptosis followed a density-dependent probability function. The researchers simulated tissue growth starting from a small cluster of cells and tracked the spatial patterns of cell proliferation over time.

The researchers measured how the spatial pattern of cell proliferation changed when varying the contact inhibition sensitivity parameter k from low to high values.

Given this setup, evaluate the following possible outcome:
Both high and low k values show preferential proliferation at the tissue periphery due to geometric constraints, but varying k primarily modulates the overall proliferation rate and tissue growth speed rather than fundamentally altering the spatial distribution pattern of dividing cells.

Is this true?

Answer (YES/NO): NO